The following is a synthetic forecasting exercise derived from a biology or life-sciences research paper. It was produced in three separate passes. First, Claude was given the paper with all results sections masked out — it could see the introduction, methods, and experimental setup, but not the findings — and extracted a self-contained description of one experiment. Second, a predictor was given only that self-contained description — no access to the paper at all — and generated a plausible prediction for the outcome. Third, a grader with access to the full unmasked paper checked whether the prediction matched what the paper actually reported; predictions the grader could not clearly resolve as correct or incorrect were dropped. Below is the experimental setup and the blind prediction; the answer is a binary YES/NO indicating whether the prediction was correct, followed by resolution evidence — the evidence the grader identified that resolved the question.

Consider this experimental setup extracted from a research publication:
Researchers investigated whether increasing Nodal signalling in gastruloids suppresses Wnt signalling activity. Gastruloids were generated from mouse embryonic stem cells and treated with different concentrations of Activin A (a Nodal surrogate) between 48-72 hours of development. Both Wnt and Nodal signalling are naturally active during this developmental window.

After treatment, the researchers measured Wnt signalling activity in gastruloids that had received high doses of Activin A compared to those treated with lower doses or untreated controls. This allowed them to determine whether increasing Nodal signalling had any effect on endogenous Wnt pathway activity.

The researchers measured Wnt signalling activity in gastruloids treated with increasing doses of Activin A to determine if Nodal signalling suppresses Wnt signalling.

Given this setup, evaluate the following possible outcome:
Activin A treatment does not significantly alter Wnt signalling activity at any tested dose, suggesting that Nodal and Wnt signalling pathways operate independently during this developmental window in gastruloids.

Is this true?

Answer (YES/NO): NO